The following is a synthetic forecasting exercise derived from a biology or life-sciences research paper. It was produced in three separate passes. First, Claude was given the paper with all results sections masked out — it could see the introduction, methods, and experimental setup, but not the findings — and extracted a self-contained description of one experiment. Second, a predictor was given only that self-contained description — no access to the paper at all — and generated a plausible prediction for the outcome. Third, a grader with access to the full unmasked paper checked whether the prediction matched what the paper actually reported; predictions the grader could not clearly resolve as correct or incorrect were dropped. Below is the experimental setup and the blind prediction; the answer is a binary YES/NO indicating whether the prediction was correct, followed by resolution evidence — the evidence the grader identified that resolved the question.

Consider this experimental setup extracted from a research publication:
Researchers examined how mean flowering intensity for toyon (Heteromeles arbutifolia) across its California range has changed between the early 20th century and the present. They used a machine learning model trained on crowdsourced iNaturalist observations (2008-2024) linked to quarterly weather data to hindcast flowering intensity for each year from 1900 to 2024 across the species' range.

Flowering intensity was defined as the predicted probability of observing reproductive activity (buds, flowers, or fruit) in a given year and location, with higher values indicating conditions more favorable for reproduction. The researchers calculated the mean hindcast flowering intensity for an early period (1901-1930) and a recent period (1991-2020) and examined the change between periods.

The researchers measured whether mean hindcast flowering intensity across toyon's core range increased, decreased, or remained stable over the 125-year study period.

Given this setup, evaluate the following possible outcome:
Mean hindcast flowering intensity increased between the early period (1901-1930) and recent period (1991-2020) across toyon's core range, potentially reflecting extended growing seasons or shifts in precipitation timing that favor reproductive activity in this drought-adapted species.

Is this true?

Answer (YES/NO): YES